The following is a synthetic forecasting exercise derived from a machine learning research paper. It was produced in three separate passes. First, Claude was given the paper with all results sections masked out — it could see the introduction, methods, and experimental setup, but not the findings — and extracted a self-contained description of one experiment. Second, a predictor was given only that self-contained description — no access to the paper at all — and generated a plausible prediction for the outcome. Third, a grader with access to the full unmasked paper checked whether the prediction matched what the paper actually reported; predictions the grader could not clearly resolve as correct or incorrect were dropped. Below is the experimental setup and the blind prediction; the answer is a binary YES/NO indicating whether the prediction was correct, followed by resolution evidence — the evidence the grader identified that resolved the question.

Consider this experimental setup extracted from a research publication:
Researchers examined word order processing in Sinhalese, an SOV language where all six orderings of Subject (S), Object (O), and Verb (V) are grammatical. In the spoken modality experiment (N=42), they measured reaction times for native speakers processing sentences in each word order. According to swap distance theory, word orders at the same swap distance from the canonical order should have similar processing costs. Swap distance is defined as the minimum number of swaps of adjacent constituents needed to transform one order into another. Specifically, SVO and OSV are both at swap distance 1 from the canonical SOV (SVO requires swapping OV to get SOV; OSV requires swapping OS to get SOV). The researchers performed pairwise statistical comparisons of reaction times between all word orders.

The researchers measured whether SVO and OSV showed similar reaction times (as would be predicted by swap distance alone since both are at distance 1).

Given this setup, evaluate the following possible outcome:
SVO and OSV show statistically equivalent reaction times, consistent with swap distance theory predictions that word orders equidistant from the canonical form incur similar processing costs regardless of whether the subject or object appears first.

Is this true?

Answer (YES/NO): NO